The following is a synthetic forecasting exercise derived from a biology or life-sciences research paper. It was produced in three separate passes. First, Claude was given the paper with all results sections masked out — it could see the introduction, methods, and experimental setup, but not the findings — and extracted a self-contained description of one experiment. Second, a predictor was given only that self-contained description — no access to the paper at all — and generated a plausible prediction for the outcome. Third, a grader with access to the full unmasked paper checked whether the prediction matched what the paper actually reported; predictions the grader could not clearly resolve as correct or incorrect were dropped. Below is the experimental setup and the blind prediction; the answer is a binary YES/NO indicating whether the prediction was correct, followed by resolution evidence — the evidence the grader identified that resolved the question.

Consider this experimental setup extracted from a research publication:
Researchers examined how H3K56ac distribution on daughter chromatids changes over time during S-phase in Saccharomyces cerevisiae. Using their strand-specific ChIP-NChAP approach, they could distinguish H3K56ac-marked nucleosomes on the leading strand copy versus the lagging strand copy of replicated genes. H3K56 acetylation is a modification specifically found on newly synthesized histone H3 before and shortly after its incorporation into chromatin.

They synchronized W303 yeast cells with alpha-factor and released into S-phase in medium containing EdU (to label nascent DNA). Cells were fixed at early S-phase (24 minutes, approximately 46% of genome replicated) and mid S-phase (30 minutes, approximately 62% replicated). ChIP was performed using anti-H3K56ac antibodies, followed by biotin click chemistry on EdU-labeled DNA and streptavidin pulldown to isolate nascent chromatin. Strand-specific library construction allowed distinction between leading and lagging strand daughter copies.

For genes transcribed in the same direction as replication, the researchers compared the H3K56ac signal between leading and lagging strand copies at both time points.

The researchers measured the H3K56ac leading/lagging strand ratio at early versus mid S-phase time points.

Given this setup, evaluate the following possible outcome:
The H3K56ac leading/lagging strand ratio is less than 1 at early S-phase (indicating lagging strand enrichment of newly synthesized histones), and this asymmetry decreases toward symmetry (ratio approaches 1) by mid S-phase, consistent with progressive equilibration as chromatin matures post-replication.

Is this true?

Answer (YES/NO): NO